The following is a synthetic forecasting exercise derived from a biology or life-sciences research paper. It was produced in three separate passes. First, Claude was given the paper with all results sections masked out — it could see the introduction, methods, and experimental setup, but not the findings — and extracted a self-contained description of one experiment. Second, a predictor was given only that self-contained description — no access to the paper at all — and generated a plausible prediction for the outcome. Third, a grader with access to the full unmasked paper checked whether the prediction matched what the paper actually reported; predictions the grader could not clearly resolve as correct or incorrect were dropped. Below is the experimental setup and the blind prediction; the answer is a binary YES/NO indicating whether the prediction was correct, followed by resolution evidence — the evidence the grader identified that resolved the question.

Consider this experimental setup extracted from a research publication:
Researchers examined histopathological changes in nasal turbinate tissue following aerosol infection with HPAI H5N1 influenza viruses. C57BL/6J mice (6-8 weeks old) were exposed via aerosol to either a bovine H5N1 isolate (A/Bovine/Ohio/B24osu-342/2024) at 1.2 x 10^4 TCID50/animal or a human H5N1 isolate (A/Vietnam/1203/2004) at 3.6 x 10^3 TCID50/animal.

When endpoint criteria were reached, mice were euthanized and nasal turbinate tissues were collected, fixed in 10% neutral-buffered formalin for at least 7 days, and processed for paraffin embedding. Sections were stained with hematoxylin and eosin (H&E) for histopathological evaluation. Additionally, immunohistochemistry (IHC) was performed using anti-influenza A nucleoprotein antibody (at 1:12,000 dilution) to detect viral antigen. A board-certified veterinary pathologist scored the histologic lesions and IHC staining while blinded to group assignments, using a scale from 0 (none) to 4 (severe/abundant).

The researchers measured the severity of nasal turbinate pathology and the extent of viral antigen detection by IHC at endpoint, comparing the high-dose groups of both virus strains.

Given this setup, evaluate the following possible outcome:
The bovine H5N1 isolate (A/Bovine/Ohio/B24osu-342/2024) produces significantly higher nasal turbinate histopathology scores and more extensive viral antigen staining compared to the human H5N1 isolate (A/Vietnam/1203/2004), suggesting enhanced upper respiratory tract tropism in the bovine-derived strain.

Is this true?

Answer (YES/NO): NO